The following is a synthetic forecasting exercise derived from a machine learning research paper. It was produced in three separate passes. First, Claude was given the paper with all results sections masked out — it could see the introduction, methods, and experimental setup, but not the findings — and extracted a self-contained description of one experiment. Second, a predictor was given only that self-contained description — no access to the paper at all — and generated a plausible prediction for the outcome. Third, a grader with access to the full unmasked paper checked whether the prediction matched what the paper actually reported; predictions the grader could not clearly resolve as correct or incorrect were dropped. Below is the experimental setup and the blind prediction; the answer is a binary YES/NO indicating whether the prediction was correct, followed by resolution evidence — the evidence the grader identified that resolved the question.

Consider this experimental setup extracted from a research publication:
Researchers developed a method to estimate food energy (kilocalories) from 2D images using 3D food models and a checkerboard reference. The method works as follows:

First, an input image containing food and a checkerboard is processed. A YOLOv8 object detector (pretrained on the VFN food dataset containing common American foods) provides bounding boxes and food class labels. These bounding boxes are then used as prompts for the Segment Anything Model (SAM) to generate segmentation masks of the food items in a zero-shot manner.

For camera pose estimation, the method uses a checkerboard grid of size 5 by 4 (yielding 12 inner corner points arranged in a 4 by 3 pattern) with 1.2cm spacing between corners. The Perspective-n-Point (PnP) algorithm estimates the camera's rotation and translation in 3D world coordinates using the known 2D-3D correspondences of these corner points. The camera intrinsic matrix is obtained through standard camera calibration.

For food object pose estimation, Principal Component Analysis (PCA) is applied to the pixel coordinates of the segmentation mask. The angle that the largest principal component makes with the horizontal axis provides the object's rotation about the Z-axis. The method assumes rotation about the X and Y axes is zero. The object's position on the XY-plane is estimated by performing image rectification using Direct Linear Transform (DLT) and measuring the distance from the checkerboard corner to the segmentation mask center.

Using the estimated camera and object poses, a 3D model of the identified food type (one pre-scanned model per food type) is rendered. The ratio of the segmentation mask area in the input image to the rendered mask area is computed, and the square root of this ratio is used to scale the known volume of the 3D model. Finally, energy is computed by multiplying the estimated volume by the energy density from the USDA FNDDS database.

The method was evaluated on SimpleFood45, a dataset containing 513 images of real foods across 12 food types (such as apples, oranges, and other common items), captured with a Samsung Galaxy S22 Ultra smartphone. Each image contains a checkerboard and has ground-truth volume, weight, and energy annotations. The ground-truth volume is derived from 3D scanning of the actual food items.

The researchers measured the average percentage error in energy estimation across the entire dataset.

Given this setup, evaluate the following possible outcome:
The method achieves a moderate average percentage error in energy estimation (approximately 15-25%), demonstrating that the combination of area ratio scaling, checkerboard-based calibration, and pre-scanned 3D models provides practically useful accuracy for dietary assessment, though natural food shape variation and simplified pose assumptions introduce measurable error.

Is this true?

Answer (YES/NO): YES